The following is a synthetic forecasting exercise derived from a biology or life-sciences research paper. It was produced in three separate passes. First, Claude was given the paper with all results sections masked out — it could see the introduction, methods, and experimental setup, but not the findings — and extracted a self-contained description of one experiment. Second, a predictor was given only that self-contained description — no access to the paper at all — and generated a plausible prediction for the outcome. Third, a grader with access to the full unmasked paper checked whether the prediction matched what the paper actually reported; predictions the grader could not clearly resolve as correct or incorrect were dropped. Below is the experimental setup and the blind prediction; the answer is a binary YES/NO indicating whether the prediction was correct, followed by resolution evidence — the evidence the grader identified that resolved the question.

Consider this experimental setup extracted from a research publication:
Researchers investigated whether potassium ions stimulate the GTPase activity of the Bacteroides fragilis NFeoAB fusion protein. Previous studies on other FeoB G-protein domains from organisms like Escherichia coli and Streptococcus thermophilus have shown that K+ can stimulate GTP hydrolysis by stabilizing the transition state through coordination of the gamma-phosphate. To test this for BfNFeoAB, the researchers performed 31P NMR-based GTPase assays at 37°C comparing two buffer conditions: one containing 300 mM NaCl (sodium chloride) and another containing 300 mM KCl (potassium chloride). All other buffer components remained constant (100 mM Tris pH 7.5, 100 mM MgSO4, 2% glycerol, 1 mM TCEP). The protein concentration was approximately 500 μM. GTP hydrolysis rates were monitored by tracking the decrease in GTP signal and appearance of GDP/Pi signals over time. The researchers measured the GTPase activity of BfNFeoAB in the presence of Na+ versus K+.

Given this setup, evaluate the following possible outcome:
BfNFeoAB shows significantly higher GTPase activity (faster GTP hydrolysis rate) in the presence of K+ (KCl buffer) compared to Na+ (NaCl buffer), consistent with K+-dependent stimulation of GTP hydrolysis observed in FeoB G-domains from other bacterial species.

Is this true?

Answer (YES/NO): NO